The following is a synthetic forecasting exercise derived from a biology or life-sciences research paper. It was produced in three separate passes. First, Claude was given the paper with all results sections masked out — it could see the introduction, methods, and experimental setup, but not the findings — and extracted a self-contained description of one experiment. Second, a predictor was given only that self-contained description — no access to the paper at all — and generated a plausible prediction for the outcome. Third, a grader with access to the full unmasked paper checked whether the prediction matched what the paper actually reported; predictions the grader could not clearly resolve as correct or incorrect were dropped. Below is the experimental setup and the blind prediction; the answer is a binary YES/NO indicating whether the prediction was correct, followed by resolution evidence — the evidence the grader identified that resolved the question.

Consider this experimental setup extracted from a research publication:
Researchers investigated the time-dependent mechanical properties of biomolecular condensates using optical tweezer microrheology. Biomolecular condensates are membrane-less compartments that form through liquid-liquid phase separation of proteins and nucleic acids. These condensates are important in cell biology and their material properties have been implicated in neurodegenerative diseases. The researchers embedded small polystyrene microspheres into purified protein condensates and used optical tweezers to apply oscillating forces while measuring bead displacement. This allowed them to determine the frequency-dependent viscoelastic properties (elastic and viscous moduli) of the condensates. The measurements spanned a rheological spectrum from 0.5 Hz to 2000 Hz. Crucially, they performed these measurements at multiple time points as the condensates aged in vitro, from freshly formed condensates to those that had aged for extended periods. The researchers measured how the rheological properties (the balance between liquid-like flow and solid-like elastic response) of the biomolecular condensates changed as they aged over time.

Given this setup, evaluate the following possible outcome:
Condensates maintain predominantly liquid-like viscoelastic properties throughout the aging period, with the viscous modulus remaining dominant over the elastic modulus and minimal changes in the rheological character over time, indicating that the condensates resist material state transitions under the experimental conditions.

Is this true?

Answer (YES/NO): NO